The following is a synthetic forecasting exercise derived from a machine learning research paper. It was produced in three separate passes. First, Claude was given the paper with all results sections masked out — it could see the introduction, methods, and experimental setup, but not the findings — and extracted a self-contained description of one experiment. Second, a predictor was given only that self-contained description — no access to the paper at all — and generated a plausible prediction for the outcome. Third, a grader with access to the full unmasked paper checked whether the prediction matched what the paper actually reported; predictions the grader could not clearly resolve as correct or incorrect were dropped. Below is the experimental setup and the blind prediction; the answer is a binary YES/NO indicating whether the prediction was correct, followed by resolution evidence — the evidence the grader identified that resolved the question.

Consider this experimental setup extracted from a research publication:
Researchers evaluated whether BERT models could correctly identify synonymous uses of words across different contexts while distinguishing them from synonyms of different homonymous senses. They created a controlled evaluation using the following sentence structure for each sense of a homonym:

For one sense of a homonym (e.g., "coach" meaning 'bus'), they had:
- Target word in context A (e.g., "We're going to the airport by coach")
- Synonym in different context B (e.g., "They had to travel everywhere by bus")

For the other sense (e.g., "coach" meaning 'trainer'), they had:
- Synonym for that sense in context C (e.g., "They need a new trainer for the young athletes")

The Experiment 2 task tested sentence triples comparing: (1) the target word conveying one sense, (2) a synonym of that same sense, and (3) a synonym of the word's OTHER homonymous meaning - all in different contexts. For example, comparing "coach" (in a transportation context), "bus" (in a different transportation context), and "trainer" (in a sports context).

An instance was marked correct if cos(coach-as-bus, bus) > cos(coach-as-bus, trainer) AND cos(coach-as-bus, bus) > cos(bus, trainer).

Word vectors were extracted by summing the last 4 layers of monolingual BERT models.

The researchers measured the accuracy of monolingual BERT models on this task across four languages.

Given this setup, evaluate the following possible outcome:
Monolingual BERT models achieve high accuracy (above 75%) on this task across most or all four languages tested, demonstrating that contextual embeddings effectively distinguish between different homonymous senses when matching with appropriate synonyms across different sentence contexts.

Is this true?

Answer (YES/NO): NO